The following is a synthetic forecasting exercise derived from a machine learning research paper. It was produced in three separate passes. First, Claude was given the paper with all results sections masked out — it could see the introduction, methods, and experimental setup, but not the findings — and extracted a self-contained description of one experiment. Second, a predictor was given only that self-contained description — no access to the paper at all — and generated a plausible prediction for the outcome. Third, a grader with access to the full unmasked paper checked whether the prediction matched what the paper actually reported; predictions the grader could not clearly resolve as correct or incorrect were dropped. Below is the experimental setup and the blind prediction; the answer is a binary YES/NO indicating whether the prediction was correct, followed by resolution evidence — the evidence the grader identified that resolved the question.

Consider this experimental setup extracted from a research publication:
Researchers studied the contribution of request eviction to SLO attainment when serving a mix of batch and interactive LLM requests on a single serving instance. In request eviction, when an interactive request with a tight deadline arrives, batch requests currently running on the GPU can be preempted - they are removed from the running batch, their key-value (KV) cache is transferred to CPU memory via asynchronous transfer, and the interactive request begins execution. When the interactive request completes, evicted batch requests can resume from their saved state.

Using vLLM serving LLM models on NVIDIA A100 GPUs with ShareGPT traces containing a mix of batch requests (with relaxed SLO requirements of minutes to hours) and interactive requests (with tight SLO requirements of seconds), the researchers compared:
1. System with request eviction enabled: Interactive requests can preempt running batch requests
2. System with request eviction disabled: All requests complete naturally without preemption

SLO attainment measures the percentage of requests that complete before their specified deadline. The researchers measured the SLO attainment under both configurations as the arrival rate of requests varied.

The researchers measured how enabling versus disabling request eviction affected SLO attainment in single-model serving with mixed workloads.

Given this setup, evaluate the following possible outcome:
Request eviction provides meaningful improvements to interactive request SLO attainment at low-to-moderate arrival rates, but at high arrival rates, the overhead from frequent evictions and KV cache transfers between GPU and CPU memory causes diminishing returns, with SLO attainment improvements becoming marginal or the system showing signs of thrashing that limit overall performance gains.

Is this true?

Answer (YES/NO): NO